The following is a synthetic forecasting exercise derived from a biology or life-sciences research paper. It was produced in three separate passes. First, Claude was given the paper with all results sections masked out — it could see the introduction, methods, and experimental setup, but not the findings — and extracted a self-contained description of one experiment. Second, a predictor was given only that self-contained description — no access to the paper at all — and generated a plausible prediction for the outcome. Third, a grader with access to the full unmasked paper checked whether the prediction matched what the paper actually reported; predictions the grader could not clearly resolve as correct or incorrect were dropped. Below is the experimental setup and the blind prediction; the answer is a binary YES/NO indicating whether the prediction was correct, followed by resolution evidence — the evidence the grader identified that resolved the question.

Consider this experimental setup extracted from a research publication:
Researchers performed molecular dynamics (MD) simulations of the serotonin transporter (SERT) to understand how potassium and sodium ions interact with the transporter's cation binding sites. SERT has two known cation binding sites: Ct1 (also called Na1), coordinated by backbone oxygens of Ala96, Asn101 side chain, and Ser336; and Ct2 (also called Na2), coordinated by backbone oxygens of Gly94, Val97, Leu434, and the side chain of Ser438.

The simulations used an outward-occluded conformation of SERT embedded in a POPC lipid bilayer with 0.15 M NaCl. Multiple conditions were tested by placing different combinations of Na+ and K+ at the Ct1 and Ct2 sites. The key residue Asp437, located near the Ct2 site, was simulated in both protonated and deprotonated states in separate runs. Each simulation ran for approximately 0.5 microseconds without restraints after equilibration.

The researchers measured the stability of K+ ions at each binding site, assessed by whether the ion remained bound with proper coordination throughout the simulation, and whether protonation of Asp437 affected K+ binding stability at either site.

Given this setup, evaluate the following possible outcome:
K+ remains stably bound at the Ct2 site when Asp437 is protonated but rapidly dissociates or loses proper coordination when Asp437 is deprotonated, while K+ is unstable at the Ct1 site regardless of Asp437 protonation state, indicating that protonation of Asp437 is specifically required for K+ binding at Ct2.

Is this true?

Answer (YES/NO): NO